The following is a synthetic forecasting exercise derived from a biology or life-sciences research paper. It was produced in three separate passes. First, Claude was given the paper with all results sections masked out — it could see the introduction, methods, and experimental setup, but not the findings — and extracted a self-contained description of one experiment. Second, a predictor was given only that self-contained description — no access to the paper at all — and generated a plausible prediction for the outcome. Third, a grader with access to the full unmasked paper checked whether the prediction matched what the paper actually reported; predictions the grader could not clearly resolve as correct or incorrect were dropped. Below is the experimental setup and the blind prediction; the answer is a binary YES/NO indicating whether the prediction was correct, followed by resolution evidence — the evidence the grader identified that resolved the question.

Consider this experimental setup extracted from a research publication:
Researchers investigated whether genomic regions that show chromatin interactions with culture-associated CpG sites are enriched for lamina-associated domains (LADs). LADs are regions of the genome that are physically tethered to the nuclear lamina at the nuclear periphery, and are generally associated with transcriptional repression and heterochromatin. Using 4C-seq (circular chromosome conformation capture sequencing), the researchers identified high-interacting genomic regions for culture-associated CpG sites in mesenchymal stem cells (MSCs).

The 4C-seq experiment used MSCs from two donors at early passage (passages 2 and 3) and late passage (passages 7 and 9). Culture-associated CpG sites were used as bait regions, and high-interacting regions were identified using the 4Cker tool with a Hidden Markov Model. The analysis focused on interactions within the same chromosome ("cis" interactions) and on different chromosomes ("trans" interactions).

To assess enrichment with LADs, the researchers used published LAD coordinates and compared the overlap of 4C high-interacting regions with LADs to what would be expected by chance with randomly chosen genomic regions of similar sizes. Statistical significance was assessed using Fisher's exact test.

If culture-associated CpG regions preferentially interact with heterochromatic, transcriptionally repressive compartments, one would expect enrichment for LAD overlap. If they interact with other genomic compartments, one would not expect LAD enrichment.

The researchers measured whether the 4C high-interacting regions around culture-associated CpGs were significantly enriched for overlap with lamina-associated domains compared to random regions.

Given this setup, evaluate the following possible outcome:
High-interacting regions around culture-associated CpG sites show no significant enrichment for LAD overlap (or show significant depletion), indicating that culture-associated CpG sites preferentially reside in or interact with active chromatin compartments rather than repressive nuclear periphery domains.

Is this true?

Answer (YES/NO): NO